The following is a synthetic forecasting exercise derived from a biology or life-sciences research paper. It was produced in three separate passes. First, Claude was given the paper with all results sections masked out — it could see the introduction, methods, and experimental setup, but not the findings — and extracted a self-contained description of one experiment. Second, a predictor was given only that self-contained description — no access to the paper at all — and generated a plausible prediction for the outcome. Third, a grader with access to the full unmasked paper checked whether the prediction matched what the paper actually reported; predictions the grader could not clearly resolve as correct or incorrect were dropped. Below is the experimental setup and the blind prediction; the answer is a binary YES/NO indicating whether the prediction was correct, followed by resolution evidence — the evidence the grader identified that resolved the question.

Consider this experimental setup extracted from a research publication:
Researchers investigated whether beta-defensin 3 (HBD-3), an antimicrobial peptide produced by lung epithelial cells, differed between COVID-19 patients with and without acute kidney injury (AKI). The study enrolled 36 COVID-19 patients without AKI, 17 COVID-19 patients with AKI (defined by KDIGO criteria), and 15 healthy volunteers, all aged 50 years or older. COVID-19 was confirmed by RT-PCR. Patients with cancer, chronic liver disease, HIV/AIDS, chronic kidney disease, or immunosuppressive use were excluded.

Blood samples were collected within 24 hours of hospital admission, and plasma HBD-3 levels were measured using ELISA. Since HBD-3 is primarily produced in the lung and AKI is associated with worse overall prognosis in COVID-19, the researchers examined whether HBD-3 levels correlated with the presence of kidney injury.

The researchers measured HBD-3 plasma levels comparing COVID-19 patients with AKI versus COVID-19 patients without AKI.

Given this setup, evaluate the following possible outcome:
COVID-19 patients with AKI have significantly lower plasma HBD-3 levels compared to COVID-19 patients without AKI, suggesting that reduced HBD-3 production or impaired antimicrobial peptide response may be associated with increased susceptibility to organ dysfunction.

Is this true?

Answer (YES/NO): NO